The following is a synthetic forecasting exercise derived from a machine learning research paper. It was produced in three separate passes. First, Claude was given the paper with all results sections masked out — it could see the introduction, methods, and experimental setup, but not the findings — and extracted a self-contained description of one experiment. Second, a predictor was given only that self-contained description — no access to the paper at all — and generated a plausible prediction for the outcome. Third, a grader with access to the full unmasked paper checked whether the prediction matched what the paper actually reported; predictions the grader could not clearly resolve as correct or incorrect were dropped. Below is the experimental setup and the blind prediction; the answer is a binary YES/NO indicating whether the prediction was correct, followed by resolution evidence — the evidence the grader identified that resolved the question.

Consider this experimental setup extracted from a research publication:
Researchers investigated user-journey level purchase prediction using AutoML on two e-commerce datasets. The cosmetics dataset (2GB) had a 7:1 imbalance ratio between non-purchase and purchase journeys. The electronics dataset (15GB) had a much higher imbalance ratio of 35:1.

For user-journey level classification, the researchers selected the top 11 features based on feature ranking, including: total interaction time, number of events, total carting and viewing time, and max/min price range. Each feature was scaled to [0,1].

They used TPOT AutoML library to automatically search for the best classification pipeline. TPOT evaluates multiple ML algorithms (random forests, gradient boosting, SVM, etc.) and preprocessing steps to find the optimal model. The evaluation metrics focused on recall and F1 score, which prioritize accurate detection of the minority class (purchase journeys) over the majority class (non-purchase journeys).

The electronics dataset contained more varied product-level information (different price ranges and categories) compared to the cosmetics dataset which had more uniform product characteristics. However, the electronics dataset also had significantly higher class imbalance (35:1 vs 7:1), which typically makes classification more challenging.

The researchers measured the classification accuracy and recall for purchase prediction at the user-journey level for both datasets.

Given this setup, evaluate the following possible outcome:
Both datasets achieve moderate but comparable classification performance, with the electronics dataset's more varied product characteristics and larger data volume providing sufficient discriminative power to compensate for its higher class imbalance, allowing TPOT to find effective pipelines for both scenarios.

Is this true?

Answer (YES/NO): NO